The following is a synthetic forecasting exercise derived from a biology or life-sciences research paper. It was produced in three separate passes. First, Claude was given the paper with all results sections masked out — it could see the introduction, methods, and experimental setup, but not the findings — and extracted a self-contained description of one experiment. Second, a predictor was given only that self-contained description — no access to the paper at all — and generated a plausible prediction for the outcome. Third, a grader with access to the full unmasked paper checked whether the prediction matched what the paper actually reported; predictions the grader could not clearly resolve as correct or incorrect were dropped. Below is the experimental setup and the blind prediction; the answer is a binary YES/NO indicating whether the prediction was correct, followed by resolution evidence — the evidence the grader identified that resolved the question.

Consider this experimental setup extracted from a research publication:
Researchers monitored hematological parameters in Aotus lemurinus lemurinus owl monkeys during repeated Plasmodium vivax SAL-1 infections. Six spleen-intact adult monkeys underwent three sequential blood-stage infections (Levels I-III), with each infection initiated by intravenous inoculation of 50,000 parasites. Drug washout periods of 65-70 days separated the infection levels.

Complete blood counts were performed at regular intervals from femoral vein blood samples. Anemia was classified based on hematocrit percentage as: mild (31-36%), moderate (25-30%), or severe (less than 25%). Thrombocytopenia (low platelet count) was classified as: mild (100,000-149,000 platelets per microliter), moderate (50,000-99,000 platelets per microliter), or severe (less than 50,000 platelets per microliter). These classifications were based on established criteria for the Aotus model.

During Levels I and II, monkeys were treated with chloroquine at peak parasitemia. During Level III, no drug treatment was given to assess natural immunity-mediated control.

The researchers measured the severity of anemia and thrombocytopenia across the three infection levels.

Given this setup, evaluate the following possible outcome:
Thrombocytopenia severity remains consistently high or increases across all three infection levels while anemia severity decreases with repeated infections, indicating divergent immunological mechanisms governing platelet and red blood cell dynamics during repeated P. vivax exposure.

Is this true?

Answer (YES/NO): NO